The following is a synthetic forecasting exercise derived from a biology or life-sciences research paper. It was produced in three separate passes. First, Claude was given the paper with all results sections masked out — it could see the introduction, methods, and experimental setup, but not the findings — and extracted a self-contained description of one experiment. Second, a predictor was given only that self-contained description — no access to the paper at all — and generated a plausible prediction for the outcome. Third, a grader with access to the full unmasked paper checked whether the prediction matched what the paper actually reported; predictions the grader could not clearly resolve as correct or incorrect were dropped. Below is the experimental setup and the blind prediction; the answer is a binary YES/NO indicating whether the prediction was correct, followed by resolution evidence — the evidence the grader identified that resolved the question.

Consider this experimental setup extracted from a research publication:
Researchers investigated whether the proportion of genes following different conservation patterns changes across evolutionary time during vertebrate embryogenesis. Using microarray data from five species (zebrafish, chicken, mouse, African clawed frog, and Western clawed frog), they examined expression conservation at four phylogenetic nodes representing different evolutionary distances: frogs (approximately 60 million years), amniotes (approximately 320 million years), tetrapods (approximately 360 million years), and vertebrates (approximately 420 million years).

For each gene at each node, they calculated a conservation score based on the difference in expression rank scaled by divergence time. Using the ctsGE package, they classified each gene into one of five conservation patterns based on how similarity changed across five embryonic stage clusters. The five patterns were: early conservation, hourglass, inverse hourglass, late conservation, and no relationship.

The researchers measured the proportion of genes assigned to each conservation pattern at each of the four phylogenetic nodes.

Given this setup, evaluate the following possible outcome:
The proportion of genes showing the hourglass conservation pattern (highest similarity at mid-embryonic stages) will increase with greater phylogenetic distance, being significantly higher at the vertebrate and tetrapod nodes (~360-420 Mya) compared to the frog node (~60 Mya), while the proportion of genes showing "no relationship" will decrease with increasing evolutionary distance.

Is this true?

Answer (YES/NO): NO